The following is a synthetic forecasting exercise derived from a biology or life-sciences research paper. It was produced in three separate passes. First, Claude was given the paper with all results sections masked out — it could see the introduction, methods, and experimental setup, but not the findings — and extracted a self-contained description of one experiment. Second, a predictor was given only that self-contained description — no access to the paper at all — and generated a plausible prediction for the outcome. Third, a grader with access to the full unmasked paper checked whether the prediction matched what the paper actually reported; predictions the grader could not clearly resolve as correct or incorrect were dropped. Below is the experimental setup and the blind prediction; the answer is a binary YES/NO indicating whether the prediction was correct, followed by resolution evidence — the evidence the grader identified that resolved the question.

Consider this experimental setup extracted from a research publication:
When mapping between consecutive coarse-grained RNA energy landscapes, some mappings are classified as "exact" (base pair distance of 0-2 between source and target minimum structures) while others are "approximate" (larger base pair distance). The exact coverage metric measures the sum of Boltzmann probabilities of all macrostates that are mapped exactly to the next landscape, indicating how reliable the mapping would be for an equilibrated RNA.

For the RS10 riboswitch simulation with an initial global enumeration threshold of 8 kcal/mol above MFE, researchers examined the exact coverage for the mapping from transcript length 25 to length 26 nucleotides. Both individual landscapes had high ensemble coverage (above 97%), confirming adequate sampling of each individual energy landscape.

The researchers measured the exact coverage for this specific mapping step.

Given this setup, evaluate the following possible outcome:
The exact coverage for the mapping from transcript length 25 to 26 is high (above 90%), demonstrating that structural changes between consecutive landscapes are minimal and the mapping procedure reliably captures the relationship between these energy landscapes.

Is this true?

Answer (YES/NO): NO